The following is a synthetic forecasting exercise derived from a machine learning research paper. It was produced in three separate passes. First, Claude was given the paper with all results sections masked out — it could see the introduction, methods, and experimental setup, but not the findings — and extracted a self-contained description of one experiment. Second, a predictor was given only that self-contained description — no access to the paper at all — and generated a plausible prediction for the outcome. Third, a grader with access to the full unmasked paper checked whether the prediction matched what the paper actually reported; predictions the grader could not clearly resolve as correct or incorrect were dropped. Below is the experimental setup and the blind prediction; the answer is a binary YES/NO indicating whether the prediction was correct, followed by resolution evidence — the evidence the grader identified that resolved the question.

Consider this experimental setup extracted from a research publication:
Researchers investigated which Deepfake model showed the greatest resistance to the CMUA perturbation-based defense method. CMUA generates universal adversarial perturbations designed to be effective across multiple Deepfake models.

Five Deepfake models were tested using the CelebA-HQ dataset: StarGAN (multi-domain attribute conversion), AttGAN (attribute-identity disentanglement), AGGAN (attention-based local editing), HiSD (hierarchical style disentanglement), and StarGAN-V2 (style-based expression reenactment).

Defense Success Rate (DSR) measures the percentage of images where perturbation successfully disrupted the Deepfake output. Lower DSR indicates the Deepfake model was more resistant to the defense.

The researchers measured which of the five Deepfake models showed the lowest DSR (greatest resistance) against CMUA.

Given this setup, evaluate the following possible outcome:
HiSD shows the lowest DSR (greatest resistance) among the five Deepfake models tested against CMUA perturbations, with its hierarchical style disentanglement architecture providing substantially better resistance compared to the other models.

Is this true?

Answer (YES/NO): NO